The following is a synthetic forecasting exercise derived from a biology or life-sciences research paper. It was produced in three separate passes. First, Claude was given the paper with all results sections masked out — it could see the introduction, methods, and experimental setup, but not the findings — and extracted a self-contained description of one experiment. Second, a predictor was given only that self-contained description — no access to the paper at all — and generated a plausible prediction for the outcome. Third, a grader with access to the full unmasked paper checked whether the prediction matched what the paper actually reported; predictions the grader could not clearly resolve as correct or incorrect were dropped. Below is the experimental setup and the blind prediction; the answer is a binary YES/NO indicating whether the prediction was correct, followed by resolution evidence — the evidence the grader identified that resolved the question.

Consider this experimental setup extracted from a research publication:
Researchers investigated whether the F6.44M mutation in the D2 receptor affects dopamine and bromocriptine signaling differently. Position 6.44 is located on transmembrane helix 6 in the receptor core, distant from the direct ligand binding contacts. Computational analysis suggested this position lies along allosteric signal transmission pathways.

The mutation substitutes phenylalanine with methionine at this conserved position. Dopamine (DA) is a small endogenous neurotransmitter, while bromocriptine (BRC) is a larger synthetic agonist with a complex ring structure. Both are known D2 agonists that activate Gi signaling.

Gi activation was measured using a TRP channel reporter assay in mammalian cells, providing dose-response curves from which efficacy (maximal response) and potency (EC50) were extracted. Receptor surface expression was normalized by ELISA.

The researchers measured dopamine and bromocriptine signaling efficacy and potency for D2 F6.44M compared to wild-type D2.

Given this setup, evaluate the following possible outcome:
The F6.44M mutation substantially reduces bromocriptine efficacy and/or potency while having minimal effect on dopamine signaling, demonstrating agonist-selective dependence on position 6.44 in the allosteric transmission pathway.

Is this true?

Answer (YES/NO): NO